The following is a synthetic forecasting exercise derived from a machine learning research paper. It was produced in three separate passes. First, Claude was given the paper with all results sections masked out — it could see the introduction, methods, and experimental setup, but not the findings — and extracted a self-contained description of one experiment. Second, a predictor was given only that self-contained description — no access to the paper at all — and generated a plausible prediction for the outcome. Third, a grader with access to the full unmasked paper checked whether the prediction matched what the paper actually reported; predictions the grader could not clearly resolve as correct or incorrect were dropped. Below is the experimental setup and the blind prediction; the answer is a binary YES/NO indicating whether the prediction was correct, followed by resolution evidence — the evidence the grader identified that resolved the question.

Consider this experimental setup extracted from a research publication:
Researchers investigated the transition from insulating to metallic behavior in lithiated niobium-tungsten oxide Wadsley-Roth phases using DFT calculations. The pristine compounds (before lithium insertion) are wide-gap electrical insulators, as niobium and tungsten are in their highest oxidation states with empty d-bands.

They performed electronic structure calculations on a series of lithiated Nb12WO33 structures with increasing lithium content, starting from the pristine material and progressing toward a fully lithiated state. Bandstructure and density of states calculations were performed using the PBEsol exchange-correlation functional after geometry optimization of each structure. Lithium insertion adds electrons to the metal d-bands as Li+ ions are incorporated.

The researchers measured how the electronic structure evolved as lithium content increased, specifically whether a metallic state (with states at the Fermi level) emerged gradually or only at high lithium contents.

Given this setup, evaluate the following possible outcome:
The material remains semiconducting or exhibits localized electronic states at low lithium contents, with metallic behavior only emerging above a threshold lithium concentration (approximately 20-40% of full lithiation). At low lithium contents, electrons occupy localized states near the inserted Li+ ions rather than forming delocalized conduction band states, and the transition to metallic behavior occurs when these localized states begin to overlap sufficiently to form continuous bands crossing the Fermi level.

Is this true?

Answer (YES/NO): NO